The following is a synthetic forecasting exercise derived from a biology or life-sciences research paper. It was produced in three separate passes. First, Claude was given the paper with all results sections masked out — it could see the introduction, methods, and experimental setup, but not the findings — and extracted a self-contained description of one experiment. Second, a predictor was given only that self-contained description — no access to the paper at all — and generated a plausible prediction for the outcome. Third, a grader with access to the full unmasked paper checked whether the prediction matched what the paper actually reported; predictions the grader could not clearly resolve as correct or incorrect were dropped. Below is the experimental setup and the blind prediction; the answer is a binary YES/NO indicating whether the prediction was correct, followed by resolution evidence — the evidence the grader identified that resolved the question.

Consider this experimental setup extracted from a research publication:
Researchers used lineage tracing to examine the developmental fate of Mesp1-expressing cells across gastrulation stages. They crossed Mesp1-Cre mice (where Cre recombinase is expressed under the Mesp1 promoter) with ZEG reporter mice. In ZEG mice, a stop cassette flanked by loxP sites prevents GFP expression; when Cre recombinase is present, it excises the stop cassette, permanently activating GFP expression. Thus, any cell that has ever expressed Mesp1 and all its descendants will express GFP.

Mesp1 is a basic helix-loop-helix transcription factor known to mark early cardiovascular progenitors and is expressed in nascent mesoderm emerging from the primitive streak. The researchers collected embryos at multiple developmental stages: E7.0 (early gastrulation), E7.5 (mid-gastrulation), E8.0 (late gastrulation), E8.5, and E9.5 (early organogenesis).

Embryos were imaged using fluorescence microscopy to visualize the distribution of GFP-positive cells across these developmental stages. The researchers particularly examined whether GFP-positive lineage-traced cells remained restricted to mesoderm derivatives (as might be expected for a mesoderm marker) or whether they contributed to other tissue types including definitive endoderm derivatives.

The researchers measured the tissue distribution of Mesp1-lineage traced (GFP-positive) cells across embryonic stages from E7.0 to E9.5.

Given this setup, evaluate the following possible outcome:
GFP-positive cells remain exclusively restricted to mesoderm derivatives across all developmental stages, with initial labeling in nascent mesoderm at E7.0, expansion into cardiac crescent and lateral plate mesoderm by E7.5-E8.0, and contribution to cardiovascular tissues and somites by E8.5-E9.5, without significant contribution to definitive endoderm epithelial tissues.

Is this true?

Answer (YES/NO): NO